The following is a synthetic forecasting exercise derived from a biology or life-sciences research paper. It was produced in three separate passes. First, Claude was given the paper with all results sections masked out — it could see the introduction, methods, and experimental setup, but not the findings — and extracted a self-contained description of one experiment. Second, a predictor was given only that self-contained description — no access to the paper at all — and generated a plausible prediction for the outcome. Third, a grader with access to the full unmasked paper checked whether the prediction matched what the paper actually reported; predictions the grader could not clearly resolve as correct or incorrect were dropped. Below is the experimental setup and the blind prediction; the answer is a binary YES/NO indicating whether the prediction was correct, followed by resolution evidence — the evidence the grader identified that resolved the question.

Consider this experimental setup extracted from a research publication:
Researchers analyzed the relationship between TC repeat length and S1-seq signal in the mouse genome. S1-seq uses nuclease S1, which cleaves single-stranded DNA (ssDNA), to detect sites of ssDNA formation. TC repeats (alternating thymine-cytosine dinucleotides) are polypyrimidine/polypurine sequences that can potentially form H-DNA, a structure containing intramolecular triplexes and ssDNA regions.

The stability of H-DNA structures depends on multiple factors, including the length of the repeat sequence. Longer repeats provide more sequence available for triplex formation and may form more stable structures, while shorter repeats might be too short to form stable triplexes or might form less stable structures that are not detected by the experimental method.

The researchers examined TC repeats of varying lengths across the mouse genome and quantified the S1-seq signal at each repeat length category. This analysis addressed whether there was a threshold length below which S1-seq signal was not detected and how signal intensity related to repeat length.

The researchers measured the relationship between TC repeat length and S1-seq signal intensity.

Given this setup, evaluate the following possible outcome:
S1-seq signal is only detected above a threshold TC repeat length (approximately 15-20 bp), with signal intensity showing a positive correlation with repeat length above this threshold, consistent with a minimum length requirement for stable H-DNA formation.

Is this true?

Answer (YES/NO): NO